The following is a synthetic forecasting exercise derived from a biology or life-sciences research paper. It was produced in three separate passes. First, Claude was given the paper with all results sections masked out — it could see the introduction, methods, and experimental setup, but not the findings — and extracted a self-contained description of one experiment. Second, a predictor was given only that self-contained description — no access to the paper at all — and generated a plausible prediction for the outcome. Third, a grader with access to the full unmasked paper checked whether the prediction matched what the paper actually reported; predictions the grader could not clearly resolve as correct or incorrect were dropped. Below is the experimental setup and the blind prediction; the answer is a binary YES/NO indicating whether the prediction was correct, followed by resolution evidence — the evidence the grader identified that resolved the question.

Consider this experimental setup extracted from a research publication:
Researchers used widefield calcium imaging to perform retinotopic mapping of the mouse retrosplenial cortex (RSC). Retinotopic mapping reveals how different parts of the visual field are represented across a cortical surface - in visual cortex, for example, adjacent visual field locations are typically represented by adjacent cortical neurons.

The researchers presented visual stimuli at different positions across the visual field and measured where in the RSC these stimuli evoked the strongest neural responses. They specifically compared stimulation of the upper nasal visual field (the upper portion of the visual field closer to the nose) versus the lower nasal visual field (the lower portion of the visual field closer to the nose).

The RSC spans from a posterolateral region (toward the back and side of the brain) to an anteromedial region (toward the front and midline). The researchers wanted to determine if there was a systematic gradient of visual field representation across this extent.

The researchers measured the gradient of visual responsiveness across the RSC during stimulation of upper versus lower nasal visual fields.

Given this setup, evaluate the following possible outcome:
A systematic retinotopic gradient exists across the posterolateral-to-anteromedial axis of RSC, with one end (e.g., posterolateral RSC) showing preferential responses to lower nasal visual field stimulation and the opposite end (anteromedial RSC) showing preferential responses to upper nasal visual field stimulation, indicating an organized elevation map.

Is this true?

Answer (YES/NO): NO